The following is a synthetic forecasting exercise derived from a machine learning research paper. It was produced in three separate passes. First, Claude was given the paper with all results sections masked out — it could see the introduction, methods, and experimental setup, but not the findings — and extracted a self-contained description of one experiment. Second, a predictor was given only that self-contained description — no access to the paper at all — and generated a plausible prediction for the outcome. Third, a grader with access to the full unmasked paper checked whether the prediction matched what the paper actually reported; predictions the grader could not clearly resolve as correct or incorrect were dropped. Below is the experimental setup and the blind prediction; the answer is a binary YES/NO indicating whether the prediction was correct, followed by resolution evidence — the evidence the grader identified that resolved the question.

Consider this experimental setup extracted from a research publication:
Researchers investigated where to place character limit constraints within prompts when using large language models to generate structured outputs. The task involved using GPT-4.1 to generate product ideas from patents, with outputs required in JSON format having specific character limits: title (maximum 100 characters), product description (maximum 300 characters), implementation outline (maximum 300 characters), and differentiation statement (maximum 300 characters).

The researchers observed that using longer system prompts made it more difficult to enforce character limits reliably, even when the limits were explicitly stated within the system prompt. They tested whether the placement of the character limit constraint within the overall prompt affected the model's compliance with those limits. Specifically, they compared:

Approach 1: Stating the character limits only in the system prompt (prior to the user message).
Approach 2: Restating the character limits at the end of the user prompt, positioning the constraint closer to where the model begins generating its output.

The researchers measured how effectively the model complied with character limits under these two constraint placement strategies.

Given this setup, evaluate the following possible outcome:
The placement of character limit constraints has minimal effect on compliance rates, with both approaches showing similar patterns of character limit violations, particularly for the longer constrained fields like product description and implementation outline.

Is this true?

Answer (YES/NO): NO